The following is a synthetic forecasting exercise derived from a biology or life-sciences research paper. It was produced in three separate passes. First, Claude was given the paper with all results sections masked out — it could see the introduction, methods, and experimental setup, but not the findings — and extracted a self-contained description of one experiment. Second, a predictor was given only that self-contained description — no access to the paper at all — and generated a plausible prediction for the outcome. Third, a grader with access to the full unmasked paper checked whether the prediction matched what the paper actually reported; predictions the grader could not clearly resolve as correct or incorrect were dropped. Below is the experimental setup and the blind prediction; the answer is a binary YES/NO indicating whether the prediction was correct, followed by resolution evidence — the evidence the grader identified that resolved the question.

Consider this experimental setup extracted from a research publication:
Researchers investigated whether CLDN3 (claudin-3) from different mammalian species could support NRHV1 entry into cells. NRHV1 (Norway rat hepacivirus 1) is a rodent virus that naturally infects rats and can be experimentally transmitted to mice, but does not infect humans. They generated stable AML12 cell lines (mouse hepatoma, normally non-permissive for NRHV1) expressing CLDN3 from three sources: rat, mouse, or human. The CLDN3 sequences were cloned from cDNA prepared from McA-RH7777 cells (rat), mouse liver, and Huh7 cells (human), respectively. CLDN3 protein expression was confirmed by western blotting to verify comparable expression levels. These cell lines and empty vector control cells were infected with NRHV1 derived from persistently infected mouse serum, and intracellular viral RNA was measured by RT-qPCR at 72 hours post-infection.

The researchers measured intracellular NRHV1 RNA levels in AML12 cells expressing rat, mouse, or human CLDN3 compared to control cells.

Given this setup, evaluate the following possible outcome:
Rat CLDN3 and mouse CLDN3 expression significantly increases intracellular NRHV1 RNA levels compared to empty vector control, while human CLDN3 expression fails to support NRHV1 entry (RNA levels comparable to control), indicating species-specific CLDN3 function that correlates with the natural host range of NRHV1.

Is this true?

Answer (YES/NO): YES